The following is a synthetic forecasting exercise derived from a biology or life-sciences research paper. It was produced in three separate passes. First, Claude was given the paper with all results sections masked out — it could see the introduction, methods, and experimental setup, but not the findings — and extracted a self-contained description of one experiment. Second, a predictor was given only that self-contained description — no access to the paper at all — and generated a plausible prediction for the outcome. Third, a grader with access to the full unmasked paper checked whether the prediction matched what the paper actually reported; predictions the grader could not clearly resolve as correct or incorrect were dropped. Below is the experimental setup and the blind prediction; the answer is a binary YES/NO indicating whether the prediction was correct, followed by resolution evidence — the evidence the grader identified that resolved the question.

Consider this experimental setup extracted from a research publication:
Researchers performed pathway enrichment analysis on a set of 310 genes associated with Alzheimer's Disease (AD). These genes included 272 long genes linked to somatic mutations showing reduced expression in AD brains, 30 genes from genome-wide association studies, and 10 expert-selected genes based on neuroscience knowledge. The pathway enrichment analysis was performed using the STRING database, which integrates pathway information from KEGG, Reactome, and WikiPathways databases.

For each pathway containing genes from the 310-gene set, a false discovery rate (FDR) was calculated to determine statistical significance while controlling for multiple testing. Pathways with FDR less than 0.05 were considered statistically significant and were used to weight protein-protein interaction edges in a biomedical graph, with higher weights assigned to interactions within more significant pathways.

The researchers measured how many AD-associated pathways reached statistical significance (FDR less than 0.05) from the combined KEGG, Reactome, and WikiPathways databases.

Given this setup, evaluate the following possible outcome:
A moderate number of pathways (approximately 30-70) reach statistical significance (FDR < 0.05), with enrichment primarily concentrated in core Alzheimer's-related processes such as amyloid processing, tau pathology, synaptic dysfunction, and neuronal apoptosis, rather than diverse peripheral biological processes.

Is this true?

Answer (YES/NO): NO